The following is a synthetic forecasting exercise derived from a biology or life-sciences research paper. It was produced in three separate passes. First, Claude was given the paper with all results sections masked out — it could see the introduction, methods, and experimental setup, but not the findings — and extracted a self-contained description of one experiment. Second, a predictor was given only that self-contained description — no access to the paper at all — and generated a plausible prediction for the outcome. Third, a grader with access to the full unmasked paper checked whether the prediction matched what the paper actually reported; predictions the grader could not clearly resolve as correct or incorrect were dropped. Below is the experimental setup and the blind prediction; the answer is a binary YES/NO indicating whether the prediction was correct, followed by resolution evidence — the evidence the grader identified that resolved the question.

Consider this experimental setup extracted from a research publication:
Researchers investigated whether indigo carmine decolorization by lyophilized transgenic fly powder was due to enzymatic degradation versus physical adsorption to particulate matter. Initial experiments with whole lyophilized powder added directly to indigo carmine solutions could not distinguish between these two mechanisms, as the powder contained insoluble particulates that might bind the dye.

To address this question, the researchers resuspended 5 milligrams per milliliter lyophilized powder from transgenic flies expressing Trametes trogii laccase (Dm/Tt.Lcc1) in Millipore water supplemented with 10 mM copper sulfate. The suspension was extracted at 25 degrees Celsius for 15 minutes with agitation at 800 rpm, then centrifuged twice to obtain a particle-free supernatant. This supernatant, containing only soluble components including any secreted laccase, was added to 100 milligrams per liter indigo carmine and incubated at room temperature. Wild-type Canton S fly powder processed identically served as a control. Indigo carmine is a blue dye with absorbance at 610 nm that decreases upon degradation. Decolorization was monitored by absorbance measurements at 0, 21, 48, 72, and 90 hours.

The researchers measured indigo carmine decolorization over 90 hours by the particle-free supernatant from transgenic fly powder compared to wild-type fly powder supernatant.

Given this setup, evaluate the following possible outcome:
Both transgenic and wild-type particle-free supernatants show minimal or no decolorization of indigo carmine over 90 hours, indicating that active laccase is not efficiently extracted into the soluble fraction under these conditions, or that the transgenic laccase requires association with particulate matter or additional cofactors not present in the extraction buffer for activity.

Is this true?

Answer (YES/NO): NO